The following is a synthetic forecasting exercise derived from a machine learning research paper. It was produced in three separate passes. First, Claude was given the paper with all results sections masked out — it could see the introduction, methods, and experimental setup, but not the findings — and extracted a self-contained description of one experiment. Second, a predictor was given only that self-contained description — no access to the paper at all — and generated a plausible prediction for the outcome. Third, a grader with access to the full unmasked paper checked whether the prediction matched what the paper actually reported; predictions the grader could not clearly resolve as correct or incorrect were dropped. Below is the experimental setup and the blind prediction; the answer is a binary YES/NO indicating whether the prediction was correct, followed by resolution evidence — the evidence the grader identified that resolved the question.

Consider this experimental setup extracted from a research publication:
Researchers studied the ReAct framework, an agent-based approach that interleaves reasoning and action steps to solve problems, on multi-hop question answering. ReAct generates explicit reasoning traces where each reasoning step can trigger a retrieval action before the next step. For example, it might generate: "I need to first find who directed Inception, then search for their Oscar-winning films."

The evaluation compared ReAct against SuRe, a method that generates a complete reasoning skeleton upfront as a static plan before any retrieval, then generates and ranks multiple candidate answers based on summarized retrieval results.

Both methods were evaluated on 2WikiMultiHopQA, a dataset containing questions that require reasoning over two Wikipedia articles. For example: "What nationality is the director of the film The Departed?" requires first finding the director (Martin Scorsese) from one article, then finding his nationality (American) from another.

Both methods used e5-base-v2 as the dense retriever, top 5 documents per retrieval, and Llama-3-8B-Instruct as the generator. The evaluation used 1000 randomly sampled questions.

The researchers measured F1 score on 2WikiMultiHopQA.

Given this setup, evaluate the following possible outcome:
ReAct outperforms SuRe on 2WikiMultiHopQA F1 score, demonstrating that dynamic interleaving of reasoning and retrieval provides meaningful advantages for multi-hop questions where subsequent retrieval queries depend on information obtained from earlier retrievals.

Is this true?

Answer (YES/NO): NO